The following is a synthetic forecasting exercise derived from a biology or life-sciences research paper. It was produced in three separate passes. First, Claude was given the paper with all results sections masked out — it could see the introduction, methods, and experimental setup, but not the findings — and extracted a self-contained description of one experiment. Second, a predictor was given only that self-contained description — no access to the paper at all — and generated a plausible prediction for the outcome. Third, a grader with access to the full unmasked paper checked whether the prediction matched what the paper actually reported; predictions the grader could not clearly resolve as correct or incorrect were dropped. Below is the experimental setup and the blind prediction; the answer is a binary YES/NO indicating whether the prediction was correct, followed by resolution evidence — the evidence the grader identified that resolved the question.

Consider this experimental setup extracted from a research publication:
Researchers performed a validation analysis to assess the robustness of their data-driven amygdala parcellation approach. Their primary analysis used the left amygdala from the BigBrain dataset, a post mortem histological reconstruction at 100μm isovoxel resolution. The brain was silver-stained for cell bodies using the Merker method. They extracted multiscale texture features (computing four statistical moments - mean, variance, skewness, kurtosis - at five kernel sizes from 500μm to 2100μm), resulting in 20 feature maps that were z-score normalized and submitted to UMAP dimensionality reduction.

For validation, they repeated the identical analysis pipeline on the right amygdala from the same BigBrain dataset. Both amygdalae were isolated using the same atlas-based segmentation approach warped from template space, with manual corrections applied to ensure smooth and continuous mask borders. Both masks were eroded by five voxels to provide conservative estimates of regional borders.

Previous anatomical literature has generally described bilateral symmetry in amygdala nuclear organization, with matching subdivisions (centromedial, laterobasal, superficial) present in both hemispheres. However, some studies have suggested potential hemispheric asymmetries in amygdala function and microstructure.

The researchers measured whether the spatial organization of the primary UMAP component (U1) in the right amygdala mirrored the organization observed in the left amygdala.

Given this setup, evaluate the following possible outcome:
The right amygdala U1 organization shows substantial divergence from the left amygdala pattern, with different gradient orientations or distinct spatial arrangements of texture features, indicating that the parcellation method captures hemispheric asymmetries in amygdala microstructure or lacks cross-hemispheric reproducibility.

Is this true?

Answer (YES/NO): NO